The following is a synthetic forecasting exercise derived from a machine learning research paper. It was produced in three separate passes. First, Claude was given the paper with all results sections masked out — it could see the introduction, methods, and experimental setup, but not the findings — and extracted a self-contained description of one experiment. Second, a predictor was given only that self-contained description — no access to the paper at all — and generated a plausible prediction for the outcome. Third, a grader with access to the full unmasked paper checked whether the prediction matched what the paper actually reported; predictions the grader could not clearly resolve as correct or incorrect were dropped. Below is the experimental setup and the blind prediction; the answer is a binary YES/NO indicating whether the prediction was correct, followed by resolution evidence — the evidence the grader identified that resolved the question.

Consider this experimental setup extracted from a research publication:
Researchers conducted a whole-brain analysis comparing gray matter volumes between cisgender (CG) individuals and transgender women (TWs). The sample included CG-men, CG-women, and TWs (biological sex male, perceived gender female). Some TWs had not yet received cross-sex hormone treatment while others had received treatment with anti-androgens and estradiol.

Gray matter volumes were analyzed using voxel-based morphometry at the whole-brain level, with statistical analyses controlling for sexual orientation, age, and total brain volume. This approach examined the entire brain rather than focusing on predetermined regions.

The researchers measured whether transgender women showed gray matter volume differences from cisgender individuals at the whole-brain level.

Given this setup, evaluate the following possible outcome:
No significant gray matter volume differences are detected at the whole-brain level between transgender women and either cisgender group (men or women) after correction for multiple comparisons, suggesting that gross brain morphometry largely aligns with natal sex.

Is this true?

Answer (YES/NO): NO